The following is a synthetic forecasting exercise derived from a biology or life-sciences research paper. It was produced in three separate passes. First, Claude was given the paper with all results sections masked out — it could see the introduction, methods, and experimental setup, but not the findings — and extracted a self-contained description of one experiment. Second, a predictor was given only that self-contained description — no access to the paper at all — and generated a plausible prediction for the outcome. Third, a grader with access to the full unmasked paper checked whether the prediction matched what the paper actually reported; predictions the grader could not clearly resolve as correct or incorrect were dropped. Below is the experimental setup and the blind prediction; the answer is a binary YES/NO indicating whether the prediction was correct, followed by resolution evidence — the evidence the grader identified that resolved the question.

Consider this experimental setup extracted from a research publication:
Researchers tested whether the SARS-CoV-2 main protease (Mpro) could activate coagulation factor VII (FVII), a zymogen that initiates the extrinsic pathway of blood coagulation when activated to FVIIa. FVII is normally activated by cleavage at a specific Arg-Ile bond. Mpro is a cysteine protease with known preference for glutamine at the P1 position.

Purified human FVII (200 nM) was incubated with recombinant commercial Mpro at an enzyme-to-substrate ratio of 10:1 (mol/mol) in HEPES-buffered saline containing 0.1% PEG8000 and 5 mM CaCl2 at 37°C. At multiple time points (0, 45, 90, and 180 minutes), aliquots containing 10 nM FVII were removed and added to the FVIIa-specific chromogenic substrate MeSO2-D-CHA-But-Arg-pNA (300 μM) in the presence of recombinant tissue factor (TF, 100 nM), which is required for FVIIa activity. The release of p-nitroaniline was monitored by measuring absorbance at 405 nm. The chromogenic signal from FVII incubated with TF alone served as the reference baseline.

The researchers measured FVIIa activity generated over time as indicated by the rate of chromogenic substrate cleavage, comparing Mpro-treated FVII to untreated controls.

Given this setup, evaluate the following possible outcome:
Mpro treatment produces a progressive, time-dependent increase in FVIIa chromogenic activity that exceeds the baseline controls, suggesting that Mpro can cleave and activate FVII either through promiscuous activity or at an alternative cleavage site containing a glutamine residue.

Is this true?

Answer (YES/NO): YES